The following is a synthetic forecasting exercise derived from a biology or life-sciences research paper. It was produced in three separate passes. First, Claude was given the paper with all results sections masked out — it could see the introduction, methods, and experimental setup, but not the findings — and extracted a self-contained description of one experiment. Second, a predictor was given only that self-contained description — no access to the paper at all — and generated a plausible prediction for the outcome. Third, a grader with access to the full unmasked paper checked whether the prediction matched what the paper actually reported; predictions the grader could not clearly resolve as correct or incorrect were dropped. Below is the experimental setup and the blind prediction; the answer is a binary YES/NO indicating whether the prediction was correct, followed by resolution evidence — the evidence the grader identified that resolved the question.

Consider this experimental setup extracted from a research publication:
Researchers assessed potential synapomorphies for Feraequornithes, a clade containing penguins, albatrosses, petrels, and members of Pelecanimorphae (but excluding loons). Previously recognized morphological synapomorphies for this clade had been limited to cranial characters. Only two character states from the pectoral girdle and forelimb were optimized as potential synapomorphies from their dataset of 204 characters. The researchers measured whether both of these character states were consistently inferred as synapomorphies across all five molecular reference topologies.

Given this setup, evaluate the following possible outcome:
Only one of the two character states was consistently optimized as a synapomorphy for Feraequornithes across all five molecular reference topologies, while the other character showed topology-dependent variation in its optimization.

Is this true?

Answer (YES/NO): NO